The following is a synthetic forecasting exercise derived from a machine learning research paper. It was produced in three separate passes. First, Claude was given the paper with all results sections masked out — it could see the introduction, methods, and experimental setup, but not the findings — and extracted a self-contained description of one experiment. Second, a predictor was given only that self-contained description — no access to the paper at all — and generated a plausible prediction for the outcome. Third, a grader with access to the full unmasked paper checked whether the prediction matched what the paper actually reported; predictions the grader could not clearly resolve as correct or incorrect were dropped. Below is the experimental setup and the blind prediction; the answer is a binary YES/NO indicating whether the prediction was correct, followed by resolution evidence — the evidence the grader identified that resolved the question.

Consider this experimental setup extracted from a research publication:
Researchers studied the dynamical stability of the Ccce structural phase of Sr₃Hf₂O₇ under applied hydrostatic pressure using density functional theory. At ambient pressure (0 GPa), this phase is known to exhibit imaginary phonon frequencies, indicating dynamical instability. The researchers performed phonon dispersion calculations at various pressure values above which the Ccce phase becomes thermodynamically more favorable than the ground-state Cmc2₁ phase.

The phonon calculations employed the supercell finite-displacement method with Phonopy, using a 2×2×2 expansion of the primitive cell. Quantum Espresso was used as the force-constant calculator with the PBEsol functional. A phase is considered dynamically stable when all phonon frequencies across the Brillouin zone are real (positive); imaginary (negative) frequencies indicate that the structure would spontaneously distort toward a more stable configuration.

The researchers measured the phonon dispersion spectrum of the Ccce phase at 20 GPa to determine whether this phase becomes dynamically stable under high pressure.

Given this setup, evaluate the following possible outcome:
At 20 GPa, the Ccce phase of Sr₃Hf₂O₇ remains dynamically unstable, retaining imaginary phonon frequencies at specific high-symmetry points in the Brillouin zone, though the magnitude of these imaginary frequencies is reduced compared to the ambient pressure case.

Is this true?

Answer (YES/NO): NO